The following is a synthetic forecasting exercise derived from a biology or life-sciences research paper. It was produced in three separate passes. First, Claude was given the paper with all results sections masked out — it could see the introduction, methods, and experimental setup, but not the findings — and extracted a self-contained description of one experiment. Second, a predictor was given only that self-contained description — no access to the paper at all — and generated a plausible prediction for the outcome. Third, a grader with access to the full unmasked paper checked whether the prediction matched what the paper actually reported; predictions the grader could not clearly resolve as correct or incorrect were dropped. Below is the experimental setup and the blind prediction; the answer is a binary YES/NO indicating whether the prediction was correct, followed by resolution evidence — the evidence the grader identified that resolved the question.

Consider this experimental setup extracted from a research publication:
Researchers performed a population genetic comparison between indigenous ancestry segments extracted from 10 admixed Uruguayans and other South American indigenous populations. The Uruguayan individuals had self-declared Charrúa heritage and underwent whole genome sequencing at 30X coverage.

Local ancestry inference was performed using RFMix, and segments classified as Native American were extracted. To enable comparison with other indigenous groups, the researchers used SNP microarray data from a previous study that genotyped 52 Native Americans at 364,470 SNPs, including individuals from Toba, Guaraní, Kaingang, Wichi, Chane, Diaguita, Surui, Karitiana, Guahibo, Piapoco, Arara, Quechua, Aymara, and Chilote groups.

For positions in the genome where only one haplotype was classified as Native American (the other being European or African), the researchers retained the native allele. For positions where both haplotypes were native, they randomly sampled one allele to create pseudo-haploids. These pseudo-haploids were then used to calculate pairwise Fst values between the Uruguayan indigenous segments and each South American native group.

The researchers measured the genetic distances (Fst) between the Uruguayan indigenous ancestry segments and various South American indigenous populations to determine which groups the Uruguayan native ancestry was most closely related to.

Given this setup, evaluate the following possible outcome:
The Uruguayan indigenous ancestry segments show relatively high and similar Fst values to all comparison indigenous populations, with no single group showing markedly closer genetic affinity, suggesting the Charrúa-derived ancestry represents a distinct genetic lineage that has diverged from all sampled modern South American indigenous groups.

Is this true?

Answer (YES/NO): NO